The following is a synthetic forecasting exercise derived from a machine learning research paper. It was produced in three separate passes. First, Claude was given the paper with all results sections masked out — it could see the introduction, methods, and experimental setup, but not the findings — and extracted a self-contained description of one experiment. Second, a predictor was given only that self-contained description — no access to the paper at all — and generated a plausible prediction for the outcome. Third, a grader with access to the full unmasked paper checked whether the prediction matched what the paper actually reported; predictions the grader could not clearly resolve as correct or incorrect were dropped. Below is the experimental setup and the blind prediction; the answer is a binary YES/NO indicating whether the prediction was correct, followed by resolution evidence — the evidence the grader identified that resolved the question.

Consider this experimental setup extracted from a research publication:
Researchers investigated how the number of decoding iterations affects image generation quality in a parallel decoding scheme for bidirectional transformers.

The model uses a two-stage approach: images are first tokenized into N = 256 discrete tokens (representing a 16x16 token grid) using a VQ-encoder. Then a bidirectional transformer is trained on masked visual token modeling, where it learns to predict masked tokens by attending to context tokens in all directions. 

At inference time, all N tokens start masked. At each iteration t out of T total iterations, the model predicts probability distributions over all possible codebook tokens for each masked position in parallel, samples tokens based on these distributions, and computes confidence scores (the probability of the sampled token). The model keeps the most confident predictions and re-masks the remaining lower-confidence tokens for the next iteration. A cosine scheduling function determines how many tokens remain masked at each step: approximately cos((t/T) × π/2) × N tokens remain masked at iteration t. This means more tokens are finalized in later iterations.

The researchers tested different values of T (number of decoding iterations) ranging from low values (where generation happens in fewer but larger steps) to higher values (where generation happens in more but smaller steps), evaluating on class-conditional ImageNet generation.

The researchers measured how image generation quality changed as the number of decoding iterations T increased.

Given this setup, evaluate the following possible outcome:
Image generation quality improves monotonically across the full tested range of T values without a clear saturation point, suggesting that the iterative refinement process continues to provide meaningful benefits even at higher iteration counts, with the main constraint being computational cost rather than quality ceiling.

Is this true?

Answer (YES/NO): NO